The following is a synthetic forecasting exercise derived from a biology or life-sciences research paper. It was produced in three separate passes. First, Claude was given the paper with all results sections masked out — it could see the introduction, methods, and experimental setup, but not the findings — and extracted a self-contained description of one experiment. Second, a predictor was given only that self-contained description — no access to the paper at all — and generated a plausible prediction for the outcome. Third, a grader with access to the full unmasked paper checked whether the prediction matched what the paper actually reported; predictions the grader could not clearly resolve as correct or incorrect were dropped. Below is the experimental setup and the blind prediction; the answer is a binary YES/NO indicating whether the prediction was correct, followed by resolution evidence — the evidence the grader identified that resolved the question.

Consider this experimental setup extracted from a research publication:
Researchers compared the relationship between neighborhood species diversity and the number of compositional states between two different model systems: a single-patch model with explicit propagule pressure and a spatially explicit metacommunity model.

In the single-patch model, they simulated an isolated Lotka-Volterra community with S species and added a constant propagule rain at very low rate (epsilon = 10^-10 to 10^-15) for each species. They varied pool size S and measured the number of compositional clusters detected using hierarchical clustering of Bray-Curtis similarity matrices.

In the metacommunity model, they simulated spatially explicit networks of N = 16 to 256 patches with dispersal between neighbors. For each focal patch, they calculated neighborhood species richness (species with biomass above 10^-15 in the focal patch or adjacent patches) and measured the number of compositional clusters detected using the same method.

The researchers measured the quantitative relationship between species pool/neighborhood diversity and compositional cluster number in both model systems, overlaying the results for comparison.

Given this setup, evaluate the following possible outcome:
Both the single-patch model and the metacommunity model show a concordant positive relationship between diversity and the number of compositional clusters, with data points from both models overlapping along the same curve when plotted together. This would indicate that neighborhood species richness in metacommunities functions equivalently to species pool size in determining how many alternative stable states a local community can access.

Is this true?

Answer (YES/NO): YES